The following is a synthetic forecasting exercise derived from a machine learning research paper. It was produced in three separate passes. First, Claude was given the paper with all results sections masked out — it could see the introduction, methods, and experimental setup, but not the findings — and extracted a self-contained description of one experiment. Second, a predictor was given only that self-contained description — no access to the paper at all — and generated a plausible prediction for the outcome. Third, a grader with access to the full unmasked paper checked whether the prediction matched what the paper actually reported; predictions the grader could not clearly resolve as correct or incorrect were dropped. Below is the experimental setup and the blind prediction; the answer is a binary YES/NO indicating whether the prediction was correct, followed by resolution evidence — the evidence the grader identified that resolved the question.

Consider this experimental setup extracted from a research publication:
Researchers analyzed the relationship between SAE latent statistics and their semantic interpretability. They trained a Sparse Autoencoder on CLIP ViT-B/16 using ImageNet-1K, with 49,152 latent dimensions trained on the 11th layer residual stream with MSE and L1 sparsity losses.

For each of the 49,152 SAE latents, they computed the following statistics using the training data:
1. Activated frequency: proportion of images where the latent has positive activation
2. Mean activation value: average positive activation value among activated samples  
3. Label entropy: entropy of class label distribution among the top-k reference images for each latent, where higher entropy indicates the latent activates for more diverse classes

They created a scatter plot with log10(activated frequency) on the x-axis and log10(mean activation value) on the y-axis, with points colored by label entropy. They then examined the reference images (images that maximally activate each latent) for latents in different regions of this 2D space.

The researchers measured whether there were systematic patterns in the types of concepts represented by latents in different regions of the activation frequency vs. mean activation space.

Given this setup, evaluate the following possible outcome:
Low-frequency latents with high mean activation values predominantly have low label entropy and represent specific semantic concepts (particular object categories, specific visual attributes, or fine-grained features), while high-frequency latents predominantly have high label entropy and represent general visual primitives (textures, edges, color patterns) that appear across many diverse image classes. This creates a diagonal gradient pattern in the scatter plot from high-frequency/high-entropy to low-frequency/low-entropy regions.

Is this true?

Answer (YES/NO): NO